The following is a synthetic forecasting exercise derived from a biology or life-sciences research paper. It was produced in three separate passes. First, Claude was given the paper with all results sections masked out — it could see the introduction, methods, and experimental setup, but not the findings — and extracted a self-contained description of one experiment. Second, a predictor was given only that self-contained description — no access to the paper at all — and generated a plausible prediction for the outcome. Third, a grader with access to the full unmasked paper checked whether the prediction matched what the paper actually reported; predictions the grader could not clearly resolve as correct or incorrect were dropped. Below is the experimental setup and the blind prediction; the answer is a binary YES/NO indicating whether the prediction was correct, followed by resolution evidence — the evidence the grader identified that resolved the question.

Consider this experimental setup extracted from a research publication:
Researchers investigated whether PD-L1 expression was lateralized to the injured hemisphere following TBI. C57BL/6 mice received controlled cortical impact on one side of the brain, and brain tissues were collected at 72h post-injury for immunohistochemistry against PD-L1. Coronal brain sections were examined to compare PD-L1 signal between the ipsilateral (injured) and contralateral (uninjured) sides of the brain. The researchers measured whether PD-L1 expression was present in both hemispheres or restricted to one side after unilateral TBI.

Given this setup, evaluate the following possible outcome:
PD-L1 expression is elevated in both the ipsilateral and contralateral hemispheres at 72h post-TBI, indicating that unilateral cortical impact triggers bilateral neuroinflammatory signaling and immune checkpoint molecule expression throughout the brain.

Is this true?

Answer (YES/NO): NO